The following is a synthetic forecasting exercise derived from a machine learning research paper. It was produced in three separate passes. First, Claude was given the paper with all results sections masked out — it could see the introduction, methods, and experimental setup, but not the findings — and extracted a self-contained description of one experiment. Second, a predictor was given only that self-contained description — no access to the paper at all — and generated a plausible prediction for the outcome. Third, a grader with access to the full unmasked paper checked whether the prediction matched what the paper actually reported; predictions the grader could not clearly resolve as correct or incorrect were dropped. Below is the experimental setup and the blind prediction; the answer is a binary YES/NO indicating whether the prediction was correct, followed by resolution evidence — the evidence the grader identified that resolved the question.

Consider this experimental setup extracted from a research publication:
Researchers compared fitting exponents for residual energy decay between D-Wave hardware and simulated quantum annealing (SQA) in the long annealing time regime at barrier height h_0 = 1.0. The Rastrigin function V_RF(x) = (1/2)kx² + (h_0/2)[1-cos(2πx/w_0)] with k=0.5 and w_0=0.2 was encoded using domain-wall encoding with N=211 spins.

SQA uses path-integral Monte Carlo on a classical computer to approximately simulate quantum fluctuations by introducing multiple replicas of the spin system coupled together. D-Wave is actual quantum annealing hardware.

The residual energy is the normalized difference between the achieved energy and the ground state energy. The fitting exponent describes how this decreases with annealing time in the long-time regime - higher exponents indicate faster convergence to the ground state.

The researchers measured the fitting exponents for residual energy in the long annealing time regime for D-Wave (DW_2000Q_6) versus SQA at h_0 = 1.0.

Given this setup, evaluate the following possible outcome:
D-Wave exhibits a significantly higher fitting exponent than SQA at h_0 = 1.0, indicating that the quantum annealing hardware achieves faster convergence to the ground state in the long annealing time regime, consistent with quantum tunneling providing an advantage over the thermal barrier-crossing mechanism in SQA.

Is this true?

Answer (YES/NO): NO